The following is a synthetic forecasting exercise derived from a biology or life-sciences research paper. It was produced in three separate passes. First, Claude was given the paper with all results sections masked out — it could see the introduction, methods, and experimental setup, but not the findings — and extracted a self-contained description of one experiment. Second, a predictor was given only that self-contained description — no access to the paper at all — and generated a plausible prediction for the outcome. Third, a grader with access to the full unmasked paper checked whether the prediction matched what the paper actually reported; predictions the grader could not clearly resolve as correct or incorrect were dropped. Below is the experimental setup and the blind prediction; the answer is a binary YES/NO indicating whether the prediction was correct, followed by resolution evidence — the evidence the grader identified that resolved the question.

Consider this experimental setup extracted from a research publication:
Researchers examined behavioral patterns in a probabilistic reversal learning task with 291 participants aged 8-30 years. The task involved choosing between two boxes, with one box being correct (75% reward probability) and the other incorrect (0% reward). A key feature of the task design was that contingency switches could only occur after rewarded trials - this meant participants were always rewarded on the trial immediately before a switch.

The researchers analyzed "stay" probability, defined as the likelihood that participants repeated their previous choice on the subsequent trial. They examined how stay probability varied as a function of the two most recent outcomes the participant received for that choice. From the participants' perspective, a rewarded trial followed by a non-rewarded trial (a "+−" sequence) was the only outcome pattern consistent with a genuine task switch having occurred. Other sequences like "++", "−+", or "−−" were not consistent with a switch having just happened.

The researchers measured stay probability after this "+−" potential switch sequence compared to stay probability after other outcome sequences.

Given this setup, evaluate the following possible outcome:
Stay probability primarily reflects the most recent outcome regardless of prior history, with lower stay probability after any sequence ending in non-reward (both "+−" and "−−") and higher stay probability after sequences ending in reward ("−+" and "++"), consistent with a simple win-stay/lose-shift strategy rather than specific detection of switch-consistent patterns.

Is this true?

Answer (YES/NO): NO